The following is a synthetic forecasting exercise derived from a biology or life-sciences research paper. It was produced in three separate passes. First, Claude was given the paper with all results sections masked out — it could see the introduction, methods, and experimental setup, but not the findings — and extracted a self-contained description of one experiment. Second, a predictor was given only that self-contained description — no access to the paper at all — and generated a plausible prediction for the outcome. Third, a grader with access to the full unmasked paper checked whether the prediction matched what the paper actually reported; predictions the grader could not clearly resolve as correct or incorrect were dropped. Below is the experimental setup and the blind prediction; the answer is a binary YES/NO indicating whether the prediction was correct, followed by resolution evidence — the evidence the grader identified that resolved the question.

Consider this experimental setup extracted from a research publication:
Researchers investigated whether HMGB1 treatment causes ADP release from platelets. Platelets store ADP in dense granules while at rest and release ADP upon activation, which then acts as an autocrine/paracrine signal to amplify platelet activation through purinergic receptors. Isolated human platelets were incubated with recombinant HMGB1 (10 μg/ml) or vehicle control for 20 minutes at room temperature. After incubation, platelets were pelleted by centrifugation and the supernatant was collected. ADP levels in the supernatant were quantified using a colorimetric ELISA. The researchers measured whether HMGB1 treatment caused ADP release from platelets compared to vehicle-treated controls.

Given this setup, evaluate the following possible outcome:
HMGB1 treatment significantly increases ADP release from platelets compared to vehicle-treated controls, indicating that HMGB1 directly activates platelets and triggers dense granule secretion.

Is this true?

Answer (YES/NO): YES